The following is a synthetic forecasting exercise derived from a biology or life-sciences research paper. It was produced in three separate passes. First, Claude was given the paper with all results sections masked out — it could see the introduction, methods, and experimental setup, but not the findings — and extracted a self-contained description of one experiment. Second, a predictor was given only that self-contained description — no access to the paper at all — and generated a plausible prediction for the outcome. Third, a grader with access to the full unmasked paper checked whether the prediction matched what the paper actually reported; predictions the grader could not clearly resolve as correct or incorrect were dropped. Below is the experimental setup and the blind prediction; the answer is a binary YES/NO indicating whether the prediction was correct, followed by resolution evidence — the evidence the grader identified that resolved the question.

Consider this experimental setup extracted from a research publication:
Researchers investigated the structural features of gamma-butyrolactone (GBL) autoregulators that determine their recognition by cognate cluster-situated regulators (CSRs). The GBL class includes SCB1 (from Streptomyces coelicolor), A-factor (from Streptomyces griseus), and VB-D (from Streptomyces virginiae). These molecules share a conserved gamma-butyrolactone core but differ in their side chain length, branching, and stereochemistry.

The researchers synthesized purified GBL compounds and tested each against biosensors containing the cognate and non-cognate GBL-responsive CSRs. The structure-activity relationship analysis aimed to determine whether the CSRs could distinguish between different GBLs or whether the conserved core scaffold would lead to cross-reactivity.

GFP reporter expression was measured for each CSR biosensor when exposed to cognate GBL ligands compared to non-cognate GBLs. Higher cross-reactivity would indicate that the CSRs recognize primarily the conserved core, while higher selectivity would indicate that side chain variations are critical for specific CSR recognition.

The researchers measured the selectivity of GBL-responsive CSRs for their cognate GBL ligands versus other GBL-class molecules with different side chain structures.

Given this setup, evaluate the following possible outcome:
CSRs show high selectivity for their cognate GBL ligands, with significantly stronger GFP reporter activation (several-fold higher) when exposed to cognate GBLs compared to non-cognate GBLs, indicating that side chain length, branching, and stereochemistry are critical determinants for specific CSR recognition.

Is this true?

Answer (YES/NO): YES